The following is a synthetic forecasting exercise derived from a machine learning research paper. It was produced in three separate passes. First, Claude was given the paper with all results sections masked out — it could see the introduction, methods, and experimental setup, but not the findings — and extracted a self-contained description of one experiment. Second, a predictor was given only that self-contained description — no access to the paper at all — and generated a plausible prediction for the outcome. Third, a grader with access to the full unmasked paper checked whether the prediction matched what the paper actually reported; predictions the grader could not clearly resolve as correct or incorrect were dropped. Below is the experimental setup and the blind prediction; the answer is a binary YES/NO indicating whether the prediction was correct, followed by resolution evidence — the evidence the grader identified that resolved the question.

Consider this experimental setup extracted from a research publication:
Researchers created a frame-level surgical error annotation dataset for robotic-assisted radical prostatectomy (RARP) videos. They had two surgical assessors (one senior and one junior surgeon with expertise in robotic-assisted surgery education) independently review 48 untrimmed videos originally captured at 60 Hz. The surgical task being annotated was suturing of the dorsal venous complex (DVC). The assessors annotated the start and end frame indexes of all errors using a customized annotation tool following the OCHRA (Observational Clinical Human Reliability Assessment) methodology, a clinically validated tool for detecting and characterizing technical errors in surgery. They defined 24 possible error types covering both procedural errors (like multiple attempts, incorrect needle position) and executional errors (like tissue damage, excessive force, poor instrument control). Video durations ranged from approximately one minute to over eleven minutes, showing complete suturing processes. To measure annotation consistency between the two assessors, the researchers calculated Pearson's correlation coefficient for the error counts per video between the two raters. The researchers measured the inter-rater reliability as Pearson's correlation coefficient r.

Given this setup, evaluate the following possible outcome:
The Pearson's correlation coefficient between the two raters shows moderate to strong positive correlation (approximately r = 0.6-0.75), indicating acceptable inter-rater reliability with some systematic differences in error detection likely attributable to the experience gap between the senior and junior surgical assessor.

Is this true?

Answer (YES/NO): NO